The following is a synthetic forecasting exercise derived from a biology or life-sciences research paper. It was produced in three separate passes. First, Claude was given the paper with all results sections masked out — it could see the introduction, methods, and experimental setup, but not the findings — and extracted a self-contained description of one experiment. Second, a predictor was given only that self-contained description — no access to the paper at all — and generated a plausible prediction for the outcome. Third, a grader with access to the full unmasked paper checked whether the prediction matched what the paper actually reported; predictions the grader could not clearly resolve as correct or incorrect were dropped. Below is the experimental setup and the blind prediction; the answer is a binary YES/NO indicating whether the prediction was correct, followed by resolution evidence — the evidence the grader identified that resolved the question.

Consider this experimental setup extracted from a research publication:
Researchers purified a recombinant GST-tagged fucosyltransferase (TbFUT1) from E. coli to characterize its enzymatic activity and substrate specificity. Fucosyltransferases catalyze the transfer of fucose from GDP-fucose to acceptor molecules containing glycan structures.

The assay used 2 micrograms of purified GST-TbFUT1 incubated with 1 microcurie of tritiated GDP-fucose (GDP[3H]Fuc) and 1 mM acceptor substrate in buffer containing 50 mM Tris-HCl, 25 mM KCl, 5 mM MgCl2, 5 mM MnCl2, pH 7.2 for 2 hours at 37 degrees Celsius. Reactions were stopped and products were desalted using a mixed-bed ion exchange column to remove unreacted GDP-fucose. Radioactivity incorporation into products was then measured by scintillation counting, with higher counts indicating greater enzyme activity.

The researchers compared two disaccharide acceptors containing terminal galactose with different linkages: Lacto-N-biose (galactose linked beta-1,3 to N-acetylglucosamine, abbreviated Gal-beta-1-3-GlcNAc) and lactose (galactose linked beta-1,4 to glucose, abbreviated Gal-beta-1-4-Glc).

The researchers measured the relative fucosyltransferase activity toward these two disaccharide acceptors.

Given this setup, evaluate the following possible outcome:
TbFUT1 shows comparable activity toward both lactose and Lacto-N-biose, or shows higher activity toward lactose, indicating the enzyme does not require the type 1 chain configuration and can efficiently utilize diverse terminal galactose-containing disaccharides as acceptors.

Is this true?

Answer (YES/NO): NO